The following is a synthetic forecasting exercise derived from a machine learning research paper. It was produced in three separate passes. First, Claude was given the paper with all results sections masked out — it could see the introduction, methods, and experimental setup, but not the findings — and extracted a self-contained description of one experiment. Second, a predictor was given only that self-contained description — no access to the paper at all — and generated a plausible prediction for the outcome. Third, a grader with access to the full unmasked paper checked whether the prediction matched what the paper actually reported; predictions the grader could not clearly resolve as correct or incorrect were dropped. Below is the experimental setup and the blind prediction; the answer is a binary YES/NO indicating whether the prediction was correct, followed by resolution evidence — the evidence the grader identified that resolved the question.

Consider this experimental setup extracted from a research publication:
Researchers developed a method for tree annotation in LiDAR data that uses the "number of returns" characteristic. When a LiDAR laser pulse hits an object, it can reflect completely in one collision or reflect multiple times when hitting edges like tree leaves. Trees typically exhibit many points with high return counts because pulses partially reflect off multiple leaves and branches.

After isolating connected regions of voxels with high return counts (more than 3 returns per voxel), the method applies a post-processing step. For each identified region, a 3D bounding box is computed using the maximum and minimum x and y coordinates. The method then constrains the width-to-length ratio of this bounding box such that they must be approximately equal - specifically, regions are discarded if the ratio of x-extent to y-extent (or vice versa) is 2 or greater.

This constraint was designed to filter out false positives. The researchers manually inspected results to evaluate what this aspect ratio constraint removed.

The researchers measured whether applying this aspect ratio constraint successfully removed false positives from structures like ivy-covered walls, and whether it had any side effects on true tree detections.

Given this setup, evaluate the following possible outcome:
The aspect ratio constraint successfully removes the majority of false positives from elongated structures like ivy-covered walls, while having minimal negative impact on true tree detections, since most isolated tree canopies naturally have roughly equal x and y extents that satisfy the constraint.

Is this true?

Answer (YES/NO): YES